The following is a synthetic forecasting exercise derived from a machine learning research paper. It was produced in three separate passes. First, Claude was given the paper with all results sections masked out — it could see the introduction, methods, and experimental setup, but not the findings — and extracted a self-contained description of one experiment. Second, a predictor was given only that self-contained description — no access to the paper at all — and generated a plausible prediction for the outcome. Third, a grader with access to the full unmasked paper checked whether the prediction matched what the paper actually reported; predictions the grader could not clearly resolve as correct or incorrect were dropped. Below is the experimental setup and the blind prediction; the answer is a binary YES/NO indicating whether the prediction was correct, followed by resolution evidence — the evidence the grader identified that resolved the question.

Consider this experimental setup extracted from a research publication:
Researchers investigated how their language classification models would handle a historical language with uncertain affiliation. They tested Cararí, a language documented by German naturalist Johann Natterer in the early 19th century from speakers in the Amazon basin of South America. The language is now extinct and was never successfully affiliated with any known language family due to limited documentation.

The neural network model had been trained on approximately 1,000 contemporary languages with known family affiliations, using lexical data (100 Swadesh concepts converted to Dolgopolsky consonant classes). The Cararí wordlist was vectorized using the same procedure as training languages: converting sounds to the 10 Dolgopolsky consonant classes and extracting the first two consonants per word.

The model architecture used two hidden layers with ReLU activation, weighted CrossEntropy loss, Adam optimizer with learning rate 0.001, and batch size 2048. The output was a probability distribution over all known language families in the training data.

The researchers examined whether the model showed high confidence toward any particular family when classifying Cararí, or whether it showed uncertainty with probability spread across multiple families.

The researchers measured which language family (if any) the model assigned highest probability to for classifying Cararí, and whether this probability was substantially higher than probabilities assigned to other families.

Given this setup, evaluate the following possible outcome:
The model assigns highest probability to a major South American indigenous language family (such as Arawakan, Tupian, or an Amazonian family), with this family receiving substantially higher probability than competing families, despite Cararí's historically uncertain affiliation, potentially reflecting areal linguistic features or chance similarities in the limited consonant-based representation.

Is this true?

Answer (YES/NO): YES